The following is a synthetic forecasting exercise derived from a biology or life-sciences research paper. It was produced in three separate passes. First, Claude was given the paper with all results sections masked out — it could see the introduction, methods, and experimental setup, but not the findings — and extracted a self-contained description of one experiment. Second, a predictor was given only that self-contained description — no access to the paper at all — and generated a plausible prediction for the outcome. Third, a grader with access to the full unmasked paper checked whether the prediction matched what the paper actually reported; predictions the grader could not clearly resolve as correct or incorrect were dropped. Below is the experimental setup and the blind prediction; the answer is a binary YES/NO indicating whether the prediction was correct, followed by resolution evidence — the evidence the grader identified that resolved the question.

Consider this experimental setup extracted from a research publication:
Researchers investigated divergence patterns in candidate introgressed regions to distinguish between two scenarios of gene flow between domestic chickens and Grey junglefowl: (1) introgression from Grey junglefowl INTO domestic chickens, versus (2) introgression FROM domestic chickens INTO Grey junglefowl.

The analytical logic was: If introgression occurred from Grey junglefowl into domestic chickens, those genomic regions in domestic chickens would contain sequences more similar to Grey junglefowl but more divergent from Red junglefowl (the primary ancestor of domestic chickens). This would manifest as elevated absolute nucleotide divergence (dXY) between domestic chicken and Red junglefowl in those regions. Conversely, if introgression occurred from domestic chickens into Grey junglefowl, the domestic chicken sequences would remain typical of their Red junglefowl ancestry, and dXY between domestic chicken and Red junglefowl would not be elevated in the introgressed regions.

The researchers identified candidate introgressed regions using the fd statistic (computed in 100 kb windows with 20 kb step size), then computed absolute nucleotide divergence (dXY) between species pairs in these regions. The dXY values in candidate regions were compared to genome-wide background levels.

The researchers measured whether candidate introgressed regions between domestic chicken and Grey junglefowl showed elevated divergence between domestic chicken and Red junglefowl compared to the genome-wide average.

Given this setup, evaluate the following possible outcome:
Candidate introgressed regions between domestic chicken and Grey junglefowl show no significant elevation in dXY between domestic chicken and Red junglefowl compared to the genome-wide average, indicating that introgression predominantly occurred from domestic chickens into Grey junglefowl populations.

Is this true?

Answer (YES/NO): NO